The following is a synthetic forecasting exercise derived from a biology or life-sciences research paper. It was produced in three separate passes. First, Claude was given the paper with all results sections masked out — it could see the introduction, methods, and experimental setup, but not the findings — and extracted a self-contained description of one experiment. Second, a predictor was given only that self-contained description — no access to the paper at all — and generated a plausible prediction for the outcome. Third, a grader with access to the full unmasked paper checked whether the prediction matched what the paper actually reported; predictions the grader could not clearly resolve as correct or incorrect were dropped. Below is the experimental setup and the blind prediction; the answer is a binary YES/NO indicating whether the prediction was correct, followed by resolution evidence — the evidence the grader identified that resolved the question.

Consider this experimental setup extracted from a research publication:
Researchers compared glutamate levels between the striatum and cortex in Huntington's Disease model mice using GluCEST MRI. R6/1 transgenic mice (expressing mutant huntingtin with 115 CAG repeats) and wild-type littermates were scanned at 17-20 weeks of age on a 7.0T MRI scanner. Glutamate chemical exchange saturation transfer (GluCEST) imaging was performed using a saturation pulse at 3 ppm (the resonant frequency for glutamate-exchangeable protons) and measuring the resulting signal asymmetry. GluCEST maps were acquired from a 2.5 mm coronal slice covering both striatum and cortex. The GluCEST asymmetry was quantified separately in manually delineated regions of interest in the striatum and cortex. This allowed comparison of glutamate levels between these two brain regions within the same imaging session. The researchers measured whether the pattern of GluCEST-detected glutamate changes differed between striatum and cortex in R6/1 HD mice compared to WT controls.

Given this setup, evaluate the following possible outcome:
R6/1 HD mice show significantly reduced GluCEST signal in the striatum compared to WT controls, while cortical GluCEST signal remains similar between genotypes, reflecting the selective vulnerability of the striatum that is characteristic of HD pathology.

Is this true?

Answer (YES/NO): NO